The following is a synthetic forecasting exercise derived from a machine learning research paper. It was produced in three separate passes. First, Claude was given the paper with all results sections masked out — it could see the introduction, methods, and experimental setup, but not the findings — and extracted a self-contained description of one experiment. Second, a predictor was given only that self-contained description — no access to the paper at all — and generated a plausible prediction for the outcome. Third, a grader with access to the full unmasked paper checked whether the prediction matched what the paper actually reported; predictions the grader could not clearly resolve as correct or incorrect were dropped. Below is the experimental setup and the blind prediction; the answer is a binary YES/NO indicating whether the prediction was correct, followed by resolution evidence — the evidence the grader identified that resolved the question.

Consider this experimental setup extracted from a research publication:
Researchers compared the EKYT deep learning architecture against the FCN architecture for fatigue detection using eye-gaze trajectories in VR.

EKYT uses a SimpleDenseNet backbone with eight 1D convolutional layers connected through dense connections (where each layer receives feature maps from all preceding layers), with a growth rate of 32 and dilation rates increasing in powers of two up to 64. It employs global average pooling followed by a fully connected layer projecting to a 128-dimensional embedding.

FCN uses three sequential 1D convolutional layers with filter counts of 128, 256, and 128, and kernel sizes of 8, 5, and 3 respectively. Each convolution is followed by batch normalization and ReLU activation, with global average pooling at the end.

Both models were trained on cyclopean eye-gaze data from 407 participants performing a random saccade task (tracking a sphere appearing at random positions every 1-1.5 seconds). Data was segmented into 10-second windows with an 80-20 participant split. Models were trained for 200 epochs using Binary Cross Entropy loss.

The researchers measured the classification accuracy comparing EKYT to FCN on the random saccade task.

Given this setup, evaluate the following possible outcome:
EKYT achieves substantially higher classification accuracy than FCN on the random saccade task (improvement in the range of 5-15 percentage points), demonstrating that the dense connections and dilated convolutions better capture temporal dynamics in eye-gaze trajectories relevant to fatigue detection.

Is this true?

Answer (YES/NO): YES